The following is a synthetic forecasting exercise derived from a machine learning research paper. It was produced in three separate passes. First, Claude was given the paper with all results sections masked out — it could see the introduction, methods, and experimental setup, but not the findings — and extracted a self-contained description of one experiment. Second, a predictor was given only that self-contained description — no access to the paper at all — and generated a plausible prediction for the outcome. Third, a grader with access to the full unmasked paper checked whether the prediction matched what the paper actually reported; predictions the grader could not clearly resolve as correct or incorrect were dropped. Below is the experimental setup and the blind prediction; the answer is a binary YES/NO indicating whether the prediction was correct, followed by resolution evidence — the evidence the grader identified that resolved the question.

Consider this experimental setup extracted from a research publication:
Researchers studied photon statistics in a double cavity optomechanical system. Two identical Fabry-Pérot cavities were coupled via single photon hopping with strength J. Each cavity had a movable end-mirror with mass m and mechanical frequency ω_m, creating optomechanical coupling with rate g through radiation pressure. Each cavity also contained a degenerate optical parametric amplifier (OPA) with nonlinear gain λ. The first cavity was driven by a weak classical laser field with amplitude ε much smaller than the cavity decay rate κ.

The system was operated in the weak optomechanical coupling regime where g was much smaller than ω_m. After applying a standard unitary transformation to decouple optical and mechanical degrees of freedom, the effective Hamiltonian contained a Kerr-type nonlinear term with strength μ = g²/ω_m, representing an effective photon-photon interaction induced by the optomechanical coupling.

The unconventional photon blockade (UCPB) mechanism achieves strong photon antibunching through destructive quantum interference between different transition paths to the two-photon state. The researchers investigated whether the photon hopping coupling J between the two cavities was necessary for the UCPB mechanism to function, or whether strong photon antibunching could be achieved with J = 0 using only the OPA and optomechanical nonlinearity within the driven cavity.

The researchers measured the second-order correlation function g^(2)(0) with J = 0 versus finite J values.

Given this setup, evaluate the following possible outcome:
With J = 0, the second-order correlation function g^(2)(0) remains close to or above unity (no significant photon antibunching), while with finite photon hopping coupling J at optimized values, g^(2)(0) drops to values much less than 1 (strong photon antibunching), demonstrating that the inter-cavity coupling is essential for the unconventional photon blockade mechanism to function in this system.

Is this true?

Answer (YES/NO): NO